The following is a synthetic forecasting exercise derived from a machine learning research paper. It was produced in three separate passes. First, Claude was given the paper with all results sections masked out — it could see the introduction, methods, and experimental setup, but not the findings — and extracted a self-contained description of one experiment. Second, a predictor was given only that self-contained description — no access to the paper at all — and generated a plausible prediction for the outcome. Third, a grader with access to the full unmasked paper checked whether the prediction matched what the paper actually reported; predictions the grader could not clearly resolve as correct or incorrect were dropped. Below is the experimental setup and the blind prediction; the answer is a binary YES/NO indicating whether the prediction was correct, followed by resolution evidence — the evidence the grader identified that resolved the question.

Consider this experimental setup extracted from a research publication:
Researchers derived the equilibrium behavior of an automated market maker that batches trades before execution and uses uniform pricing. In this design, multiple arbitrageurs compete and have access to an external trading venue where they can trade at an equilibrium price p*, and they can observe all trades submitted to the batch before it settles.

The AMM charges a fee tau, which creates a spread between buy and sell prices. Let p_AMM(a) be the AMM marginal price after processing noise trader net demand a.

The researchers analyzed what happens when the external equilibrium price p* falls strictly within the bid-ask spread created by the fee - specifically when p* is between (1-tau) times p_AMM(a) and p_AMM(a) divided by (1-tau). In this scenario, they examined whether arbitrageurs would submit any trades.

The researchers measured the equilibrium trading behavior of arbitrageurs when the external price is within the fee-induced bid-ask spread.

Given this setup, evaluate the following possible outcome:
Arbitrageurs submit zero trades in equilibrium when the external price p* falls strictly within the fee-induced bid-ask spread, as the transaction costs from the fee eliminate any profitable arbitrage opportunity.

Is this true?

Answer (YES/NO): YES